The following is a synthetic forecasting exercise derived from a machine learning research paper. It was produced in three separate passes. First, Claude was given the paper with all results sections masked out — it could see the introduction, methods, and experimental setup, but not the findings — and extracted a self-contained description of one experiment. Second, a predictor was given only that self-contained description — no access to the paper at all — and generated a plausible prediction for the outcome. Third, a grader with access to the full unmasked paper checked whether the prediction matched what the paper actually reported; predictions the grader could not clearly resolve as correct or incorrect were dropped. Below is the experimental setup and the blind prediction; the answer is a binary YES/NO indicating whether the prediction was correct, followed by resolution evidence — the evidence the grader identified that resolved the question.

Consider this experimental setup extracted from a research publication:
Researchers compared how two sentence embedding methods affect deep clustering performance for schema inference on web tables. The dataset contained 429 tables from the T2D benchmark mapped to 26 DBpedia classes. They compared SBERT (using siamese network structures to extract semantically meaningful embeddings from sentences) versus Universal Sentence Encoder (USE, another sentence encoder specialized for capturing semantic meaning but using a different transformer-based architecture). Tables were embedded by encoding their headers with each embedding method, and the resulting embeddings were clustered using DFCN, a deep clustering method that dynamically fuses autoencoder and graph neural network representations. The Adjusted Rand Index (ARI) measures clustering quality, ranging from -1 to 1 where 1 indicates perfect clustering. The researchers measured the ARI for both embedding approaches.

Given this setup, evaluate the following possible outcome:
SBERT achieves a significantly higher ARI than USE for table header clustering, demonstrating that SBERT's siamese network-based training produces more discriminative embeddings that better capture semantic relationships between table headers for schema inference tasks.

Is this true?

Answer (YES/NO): NO